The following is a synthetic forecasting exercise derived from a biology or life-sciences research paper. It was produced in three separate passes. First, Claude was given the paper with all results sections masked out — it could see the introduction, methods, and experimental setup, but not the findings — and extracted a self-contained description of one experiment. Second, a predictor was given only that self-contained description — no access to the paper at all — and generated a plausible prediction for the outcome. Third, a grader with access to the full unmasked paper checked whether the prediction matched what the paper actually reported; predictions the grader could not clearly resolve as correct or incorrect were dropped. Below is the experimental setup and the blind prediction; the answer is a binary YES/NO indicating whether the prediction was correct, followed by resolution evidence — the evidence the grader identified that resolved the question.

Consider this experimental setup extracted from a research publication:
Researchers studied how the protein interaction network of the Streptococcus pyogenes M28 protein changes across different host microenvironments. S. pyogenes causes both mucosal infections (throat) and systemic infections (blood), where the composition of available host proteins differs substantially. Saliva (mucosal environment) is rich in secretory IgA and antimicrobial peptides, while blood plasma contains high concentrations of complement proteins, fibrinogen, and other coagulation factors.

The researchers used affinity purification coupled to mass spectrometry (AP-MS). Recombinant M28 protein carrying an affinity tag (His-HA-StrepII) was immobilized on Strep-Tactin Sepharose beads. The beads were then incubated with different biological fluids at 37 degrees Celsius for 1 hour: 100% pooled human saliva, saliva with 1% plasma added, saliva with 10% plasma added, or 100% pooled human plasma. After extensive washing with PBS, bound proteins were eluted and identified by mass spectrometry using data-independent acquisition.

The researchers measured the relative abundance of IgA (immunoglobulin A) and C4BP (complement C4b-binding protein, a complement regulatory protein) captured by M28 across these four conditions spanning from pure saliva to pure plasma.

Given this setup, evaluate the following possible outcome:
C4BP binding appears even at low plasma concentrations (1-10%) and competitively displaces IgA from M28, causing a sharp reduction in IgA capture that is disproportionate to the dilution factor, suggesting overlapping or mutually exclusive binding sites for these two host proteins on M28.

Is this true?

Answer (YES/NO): NO